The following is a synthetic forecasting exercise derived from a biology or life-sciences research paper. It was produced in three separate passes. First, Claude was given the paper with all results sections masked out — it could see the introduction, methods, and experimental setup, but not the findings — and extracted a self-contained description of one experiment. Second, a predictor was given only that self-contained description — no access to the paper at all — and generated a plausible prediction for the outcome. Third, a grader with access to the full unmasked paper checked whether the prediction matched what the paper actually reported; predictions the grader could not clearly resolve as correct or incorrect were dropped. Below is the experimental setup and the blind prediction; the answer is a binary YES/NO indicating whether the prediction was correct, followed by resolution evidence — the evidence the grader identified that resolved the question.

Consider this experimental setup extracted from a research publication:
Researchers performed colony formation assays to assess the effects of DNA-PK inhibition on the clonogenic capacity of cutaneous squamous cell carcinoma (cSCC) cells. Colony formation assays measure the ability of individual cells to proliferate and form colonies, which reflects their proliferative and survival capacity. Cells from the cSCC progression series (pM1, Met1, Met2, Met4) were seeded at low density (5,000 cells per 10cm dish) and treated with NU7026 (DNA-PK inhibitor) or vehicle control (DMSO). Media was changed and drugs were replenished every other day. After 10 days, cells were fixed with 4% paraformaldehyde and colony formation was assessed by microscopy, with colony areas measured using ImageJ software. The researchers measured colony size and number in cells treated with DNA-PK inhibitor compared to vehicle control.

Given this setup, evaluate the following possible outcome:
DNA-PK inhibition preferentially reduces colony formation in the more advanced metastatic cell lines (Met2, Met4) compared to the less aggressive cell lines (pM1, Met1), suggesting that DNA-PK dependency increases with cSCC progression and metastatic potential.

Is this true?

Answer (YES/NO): NO